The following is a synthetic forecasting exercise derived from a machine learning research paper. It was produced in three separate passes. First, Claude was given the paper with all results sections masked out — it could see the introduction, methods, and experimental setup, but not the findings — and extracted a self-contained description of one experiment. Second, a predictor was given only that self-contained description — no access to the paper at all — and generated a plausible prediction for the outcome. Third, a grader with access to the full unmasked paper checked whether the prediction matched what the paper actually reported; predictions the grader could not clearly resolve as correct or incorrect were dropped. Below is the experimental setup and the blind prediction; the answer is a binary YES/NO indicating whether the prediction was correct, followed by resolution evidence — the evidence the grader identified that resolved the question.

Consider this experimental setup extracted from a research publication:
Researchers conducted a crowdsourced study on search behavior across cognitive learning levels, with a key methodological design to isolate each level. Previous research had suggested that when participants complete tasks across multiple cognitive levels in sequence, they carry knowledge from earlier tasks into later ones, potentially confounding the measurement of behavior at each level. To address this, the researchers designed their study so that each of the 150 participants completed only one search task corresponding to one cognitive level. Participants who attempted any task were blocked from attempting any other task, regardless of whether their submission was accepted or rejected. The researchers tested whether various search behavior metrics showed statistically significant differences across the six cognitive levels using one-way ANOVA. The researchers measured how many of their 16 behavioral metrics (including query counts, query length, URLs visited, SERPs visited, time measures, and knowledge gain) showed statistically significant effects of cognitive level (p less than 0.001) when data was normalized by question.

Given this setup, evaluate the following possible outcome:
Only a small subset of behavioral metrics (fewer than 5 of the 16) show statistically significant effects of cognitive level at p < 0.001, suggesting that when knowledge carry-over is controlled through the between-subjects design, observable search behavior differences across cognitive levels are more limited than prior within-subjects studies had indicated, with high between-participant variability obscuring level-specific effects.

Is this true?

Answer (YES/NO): NO